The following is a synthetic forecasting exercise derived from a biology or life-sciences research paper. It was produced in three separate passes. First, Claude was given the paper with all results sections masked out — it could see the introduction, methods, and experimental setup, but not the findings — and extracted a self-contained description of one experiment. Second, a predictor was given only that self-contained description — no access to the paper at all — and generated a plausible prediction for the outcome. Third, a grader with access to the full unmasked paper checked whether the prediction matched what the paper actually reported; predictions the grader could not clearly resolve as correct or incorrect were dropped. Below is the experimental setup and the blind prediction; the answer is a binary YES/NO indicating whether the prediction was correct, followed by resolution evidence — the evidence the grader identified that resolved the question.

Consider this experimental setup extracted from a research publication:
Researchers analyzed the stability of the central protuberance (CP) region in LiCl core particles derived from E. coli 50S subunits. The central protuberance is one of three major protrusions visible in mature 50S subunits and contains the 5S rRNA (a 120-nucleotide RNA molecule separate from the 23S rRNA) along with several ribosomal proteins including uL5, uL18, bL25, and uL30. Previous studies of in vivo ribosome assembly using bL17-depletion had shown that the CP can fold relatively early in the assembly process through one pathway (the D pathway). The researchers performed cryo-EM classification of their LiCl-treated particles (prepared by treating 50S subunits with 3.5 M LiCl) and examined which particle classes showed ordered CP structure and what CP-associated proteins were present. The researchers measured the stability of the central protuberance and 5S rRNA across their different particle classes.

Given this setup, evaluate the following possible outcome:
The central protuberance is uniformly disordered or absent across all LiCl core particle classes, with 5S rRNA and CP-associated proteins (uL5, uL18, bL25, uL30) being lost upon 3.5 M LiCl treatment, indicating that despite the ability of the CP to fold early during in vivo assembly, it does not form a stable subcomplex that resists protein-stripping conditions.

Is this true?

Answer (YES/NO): NO